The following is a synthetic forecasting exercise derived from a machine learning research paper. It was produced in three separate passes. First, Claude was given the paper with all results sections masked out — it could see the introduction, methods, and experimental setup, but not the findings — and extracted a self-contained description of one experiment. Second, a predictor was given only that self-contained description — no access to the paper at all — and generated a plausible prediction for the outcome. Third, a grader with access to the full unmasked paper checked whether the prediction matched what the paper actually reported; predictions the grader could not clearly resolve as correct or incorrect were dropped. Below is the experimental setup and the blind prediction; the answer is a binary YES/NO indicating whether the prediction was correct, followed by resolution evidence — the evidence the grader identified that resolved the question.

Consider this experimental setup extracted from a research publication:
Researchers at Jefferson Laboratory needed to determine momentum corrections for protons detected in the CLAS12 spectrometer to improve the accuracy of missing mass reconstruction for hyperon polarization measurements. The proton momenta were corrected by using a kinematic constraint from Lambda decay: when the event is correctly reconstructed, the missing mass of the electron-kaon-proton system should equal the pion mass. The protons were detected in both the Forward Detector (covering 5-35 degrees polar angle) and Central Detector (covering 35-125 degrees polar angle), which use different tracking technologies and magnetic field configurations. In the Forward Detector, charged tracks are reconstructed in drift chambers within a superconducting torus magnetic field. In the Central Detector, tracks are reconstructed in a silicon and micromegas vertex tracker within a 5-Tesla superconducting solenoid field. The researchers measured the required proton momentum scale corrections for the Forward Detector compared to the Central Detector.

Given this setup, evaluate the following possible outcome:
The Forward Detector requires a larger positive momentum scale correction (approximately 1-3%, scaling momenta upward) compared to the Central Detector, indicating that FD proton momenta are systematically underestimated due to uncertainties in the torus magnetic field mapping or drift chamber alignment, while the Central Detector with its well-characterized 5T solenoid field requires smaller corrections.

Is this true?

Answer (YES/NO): NO